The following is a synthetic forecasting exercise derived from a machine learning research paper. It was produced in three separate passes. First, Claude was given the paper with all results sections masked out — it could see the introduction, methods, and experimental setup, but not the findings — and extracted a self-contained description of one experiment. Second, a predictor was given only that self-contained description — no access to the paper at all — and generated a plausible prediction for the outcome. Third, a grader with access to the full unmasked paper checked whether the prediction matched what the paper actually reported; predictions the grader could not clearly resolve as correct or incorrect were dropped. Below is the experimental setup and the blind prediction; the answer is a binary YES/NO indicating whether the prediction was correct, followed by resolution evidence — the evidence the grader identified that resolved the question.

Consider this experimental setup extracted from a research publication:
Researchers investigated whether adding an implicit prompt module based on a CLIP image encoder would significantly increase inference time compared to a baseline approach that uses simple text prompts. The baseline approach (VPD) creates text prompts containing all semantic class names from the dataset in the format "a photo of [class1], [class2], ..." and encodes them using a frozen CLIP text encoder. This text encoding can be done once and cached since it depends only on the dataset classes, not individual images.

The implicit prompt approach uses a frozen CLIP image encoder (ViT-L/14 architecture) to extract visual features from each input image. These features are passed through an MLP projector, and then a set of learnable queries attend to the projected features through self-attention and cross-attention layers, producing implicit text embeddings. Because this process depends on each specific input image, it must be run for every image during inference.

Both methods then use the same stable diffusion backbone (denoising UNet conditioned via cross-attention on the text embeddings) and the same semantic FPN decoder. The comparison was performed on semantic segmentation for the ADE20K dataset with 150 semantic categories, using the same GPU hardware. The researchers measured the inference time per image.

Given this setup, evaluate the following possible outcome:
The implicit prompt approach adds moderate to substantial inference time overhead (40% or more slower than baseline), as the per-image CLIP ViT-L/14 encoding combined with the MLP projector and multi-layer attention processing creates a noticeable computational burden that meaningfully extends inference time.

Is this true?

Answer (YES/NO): NO